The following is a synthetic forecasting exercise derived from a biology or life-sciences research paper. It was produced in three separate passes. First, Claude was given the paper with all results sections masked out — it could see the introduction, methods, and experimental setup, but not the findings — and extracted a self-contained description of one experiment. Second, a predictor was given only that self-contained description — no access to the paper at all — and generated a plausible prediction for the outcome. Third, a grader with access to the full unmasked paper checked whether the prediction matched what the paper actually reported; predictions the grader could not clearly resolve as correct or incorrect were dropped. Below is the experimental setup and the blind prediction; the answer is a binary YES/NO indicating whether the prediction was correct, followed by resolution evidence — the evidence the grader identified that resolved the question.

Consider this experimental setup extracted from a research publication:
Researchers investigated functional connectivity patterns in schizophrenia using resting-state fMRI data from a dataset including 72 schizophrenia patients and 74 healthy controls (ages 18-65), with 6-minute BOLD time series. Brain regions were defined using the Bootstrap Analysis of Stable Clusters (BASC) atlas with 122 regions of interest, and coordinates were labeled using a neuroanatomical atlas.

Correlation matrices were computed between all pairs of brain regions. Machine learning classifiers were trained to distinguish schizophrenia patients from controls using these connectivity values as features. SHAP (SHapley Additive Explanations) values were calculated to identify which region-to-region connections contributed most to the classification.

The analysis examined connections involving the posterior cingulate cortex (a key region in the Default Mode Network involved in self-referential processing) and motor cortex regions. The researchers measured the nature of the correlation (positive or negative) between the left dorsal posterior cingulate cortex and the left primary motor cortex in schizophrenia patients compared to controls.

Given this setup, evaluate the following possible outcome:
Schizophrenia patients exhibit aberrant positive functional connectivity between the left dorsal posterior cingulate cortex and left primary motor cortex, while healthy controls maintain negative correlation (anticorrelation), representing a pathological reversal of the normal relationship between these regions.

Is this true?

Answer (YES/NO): NO